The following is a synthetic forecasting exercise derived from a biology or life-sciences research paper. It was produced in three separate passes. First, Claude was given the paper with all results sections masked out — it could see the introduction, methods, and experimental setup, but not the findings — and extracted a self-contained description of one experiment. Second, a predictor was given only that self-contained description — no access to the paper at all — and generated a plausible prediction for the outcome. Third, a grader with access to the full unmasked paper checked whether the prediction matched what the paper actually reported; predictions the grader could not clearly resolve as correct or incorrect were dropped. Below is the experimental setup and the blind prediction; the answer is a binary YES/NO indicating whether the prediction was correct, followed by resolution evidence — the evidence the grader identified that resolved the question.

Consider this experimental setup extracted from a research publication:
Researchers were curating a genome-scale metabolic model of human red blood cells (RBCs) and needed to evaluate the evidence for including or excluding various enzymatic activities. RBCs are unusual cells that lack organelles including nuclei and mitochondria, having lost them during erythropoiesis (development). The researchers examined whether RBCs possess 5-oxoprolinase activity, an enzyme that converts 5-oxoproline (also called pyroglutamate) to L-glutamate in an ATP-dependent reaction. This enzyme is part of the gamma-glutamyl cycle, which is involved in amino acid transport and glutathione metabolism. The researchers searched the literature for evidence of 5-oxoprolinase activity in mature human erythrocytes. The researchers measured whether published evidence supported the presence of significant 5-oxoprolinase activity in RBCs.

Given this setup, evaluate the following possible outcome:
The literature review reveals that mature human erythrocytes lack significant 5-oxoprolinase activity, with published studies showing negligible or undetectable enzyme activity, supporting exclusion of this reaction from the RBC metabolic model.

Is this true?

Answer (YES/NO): YES